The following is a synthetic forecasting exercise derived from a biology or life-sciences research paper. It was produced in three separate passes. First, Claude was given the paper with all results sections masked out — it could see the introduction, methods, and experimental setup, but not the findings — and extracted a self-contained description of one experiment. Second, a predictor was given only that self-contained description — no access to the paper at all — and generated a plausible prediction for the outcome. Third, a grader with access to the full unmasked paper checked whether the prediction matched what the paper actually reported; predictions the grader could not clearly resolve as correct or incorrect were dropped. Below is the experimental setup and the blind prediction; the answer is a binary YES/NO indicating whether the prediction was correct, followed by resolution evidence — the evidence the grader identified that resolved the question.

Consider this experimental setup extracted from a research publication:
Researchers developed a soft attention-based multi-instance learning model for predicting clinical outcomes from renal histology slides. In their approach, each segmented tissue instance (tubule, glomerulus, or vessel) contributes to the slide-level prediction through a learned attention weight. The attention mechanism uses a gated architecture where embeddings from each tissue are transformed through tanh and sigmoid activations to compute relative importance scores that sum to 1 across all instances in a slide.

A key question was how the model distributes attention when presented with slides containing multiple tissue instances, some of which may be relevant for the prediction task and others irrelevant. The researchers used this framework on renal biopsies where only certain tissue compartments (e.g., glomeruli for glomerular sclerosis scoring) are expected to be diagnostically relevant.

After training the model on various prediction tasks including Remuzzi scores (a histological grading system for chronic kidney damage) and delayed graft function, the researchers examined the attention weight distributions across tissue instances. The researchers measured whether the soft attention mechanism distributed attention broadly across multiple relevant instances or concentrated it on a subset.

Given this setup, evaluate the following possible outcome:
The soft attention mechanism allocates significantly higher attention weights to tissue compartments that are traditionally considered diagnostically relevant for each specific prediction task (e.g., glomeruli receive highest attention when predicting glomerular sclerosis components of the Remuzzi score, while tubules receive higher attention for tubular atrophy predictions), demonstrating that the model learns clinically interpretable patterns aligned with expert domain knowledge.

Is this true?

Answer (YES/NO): YES